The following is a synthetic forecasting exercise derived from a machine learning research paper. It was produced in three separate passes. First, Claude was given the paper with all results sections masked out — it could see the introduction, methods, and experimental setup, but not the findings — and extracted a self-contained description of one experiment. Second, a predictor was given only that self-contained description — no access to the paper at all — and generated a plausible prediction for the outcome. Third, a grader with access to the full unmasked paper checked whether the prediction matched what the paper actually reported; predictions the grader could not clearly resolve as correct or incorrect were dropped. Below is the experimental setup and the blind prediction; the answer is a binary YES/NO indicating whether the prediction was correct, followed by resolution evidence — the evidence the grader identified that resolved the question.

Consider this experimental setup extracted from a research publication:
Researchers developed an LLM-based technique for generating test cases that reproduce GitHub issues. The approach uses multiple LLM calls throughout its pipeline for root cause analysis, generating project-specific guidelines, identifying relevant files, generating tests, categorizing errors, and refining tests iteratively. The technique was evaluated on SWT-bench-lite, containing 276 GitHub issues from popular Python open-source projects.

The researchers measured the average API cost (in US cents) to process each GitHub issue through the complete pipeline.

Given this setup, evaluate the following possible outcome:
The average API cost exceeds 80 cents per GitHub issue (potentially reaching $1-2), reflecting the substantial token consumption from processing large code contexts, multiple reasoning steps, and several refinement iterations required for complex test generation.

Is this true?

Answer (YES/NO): NO